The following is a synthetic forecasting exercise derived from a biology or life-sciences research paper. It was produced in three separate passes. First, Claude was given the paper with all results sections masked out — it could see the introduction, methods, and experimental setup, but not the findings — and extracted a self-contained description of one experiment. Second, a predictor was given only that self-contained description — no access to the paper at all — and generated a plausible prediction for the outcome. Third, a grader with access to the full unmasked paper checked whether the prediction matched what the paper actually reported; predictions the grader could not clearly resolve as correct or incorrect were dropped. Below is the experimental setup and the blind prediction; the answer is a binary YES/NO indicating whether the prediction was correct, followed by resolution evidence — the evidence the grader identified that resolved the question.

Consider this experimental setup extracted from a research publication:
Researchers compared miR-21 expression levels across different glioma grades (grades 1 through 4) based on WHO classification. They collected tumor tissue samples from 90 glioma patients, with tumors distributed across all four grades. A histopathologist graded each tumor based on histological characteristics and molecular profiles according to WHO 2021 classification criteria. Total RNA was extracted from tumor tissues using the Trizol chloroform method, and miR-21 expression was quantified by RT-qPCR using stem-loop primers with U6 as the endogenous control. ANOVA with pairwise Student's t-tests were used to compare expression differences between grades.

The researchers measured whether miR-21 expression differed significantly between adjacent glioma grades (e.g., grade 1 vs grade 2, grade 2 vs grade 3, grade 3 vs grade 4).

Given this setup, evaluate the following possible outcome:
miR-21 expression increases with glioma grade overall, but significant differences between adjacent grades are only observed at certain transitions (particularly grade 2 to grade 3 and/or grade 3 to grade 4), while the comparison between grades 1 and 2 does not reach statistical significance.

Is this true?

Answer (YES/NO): NO